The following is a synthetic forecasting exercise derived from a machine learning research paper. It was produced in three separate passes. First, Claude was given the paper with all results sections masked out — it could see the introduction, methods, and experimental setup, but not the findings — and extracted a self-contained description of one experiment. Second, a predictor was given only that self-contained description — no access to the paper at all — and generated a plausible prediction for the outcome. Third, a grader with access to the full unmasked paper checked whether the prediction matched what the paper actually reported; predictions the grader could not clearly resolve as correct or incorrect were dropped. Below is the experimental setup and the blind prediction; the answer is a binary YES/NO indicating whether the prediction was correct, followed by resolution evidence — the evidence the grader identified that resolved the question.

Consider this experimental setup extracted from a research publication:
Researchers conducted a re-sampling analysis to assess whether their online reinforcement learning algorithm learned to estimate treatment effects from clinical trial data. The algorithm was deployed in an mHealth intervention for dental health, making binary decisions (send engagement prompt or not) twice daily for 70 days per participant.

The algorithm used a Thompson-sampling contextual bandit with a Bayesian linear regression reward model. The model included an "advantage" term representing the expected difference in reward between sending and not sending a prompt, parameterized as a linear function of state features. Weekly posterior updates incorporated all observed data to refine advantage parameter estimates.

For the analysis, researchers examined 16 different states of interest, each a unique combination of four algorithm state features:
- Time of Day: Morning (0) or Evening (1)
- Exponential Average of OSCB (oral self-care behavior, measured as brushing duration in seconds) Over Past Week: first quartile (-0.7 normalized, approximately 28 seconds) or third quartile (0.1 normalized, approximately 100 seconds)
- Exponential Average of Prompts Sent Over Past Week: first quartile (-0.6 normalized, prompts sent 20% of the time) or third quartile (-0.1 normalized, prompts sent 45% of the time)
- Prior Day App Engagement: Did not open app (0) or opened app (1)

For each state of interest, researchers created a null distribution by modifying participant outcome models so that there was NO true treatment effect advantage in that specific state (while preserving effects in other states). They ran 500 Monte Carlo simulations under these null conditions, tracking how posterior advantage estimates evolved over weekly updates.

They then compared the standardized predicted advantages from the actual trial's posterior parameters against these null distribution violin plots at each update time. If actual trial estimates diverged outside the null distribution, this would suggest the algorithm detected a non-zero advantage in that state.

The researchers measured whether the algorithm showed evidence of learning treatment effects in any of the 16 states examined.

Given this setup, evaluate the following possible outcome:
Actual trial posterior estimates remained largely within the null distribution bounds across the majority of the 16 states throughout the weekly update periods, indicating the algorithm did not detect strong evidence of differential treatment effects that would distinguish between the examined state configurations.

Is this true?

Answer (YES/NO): NO